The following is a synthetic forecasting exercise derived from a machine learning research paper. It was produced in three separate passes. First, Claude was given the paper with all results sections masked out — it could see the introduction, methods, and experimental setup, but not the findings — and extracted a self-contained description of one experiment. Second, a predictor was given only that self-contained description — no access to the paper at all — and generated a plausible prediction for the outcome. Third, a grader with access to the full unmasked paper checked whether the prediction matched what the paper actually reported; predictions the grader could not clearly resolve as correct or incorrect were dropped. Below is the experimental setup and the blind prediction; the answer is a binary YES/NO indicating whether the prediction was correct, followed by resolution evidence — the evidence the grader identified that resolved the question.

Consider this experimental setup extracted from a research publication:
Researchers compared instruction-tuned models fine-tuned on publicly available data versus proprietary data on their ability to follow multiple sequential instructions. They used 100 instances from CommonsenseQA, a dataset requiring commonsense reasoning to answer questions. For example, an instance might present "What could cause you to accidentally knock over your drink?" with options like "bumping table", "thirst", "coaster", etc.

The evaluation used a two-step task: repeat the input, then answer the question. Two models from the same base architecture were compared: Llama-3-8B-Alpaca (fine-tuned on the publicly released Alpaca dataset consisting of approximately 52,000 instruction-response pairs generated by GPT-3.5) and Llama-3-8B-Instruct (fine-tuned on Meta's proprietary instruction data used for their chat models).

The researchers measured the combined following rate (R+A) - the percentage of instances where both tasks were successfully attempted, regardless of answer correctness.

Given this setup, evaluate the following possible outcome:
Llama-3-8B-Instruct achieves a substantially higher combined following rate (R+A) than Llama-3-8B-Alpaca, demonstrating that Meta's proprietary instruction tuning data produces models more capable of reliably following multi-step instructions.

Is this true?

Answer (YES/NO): YES